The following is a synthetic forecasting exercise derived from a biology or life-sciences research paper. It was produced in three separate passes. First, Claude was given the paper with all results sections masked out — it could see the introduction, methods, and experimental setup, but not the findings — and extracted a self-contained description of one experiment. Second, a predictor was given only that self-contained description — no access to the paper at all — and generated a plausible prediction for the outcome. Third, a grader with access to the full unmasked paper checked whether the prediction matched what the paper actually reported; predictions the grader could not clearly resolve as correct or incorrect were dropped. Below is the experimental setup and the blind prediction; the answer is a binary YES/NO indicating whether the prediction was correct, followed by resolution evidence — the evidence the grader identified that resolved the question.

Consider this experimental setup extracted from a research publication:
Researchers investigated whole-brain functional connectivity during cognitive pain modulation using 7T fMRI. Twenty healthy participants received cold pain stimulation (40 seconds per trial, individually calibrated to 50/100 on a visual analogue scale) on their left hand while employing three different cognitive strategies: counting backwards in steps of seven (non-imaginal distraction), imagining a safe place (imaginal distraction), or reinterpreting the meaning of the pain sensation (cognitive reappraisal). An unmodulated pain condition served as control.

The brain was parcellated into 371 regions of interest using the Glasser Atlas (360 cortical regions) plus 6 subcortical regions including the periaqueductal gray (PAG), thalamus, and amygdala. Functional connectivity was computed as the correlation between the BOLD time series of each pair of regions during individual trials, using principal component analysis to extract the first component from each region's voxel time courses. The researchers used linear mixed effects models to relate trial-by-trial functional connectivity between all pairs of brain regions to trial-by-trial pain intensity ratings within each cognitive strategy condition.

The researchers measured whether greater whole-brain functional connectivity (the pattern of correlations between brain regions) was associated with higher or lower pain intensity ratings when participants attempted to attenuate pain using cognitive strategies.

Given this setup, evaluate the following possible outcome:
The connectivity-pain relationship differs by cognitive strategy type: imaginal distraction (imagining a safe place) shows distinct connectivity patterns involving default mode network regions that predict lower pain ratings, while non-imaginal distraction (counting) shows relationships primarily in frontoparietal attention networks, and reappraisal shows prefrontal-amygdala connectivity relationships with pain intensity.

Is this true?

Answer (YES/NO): NO